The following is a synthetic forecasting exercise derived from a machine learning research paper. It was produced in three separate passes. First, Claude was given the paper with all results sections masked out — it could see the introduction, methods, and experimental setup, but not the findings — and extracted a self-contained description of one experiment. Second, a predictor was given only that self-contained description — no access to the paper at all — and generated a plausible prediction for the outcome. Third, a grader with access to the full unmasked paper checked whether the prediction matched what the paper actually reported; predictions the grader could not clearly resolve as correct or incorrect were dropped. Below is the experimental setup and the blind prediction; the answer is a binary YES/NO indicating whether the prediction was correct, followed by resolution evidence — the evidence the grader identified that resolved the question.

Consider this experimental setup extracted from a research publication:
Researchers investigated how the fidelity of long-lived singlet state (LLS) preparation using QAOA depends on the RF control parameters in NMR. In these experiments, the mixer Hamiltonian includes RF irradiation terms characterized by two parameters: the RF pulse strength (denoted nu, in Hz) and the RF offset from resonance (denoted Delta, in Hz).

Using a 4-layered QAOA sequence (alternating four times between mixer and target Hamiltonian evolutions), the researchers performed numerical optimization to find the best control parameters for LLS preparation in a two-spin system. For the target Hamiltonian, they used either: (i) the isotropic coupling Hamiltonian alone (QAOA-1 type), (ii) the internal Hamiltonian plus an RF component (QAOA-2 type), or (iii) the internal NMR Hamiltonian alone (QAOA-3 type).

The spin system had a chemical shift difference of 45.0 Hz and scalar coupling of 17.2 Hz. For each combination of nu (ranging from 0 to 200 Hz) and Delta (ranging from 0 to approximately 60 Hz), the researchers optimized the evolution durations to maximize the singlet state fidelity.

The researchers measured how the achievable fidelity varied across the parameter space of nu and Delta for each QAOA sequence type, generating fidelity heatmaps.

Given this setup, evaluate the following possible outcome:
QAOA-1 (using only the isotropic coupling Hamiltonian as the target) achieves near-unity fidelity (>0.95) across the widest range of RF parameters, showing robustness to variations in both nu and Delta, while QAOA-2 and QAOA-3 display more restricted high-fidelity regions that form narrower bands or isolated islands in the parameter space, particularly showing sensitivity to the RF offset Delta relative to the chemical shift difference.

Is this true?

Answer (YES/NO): NO